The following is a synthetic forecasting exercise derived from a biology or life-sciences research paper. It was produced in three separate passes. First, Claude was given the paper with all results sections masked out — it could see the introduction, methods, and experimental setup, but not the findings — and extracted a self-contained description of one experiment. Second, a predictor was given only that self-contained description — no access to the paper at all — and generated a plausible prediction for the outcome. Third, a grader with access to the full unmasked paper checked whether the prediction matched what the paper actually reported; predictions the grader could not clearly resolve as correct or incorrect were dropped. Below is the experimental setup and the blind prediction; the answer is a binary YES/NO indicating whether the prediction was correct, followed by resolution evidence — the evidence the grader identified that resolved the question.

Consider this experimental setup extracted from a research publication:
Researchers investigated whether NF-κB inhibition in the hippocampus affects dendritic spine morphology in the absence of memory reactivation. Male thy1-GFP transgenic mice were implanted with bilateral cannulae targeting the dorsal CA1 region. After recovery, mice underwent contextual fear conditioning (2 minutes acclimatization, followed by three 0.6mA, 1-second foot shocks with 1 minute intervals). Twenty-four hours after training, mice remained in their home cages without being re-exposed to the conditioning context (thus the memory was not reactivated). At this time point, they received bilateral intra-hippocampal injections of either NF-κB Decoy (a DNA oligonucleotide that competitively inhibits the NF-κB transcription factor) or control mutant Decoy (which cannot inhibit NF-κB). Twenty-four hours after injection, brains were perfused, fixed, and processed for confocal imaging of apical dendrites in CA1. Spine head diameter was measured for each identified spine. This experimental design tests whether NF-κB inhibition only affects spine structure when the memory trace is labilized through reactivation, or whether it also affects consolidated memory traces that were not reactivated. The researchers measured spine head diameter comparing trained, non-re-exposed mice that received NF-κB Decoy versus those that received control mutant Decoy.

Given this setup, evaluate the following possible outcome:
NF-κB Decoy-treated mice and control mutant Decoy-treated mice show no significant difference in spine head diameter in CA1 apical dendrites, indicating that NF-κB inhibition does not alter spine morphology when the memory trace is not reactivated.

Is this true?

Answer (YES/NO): NO